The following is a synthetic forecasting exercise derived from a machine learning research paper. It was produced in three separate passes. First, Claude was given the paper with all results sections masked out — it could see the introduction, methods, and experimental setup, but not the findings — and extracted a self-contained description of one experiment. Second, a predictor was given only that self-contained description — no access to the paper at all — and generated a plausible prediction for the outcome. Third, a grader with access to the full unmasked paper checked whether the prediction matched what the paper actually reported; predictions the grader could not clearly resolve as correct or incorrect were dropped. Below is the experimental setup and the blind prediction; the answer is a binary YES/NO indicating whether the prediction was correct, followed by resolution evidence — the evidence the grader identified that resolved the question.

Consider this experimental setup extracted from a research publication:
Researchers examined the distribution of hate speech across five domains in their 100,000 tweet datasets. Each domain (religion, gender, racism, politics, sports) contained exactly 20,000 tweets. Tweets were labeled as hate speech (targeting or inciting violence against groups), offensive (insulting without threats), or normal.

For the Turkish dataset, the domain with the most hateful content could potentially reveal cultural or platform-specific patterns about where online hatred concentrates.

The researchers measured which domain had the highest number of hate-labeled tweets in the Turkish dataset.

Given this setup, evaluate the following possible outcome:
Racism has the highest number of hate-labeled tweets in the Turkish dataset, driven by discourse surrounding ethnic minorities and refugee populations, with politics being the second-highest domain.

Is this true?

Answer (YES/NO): NO